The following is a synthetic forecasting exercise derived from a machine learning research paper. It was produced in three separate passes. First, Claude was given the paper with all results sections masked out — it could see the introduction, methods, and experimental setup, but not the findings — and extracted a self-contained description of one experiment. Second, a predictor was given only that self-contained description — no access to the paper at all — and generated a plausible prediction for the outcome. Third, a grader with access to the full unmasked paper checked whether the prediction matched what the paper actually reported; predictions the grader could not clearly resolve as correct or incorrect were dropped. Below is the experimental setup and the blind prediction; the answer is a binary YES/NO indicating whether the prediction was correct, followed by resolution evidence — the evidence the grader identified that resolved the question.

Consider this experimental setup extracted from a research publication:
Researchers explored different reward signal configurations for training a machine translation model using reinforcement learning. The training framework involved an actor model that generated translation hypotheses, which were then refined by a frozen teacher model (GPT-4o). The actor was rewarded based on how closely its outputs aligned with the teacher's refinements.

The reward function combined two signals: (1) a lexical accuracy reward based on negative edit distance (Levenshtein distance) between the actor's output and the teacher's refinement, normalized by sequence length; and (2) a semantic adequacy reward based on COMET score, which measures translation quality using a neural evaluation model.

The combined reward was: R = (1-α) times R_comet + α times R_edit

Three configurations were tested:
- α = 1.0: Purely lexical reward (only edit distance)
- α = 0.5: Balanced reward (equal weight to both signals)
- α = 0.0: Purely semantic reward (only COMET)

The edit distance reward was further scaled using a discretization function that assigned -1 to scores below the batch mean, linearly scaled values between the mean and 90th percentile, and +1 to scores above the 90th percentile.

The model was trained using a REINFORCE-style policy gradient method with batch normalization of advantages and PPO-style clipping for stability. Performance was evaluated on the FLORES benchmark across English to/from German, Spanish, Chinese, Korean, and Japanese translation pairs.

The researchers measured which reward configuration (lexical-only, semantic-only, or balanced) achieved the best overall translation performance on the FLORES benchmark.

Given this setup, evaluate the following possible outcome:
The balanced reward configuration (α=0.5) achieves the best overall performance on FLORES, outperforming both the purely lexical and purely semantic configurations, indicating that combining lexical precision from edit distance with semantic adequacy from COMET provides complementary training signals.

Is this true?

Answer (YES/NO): NO